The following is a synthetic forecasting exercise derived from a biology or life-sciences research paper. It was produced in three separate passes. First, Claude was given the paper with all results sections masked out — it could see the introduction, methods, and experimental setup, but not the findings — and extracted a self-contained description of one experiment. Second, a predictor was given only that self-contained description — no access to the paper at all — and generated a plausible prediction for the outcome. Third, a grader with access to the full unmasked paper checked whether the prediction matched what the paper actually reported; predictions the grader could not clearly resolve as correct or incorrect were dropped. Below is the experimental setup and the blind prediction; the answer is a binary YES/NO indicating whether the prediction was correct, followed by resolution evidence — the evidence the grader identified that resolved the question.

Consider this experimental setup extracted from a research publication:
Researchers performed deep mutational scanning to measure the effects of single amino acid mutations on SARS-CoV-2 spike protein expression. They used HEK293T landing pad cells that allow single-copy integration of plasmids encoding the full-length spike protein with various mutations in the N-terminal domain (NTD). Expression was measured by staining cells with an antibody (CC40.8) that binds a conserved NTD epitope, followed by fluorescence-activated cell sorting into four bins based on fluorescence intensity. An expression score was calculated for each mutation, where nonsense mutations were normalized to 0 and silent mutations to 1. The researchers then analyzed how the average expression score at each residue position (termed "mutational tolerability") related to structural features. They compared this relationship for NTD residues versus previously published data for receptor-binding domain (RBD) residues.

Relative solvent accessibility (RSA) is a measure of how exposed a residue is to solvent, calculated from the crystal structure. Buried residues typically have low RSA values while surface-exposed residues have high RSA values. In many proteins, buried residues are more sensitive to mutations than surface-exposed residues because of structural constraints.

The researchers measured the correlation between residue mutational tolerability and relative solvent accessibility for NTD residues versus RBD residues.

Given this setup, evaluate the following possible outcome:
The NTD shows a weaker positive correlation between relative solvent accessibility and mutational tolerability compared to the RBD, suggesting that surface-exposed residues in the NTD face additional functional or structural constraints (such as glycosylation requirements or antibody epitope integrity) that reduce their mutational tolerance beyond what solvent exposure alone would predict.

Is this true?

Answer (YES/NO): NO